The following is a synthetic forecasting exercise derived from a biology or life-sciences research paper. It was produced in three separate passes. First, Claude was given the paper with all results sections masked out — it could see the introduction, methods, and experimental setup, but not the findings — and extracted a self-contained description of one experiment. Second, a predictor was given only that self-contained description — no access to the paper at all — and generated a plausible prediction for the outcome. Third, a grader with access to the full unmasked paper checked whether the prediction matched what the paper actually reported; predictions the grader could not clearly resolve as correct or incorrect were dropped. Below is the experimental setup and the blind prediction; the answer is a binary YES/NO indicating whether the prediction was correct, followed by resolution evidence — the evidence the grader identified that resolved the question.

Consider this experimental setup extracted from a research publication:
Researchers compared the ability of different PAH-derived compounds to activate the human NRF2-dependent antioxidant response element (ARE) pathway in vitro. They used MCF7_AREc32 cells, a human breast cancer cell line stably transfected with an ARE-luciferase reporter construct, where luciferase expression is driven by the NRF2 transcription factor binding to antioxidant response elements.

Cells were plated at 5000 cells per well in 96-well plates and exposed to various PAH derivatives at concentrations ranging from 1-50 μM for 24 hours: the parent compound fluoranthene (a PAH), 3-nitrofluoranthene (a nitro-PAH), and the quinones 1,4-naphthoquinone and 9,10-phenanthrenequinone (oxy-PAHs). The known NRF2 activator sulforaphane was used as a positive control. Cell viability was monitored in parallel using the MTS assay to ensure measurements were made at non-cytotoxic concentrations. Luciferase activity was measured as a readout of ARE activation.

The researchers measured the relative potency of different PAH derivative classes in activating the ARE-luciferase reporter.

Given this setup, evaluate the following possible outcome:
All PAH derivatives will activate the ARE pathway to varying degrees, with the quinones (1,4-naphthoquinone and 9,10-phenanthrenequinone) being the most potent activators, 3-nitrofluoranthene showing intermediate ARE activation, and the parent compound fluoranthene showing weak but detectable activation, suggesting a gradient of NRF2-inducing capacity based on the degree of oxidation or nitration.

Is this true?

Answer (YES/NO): NO